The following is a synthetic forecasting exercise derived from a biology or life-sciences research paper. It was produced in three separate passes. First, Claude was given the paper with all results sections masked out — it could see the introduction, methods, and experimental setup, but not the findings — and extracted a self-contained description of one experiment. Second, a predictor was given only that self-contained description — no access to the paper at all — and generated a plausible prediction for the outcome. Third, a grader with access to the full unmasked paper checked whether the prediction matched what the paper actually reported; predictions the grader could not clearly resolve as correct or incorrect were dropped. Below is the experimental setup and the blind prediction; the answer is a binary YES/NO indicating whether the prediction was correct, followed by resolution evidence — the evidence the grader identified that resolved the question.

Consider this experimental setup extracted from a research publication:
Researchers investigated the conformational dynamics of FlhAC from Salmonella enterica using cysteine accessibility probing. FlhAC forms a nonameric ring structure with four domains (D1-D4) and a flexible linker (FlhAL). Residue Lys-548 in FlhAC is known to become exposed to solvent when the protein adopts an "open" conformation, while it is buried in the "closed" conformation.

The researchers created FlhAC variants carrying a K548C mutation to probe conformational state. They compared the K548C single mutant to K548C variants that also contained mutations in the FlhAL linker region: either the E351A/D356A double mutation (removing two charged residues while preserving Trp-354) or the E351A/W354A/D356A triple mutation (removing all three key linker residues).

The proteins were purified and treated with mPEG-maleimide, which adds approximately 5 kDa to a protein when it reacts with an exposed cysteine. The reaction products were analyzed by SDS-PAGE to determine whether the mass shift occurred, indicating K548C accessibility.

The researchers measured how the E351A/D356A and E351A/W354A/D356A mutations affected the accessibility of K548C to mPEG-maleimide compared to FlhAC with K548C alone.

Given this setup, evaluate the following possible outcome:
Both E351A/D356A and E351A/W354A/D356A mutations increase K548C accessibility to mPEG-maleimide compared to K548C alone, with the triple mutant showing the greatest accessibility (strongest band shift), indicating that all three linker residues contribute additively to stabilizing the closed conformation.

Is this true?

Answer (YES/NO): NO